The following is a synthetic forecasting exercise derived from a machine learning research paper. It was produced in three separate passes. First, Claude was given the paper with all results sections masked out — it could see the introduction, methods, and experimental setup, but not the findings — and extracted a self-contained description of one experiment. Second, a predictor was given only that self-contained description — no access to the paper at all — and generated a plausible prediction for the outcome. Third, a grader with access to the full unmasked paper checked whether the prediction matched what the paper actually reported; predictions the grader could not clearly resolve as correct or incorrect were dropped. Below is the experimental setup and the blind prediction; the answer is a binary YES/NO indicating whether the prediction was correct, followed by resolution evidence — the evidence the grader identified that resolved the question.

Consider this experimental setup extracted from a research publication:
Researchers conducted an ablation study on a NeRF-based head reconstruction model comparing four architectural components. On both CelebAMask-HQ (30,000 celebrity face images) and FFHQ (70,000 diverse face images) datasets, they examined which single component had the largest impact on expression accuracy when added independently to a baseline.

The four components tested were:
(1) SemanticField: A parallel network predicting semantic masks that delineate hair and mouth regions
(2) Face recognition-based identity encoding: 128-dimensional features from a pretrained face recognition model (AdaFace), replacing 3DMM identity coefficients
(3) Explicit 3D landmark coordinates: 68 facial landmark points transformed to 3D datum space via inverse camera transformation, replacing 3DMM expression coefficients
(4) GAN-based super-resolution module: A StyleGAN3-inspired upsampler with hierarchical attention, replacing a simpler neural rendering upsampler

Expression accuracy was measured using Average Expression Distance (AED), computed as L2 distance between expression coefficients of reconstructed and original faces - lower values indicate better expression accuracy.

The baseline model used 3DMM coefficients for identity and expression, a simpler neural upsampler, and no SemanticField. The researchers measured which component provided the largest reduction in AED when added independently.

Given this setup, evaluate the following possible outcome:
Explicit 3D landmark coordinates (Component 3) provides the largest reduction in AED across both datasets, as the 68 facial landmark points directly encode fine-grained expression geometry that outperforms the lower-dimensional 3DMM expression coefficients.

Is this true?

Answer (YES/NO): YES